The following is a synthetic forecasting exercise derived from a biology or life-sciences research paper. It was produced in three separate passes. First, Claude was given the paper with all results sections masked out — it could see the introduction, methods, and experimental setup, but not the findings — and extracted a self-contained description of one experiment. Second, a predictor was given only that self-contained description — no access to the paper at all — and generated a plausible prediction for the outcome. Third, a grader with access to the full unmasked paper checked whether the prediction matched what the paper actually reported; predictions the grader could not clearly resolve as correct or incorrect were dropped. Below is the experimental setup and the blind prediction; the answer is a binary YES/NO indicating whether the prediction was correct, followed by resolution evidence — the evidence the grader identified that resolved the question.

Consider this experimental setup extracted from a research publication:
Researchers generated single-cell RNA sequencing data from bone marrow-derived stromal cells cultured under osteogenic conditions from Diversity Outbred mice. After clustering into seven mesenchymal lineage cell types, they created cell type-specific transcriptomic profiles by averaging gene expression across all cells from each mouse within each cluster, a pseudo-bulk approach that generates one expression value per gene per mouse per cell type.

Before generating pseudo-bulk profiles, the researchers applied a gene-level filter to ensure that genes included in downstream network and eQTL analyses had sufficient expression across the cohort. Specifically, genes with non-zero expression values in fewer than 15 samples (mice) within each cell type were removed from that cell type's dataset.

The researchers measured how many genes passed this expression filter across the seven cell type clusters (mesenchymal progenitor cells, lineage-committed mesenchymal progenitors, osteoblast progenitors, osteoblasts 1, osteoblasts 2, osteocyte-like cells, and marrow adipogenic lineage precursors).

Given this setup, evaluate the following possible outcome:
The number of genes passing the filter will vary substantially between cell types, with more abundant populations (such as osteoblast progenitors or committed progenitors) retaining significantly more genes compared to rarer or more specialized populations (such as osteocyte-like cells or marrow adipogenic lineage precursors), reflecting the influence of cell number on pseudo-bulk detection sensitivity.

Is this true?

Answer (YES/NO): NO